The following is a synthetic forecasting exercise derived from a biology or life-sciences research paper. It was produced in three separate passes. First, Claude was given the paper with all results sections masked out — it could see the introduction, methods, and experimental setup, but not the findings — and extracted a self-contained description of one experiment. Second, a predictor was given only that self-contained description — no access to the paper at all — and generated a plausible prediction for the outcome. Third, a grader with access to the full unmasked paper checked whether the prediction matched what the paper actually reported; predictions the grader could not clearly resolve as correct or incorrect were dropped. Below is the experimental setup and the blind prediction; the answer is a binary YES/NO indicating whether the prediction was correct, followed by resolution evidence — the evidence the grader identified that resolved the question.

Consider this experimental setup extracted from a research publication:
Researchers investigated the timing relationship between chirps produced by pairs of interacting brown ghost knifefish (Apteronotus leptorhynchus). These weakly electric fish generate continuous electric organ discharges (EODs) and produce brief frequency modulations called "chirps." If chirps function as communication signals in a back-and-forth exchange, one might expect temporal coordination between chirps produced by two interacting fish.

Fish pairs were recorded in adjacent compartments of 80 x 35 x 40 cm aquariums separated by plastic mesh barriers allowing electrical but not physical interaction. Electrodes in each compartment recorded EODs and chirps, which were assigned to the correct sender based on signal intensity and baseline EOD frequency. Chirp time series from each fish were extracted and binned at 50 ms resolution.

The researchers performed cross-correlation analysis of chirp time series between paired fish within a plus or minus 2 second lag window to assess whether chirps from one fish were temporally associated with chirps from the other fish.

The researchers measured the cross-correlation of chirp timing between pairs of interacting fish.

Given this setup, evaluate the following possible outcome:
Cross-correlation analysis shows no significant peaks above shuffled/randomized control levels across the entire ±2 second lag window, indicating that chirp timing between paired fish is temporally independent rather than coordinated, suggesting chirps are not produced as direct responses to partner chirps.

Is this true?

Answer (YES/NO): YES